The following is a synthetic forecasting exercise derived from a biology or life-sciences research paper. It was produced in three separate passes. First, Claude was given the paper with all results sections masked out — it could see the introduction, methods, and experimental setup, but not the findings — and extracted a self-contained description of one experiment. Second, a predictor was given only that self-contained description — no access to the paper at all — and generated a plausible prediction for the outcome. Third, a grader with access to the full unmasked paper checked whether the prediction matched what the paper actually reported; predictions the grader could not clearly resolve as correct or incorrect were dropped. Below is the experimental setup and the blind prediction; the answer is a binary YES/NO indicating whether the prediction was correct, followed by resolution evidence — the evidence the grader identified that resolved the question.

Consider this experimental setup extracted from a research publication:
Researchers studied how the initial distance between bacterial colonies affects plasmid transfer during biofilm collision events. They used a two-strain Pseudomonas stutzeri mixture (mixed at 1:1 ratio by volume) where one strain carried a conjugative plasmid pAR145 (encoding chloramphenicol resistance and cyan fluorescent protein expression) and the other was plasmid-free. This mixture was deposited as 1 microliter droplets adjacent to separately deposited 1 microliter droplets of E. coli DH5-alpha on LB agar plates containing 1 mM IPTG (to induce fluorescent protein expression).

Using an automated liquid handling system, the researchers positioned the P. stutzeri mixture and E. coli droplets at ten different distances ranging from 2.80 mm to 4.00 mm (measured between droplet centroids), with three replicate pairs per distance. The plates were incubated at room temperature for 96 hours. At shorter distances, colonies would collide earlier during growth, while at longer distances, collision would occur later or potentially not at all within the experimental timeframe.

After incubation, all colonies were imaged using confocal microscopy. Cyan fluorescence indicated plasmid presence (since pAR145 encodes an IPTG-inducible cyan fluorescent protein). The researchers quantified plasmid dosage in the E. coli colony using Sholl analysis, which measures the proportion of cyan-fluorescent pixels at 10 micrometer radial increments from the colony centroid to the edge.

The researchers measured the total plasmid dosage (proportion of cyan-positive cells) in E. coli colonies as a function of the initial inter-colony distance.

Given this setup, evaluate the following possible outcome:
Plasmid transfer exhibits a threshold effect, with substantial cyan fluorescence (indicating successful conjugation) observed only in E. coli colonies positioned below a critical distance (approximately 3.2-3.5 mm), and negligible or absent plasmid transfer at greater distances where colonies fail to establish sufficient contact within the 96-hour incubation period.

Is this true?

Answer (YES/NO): YES